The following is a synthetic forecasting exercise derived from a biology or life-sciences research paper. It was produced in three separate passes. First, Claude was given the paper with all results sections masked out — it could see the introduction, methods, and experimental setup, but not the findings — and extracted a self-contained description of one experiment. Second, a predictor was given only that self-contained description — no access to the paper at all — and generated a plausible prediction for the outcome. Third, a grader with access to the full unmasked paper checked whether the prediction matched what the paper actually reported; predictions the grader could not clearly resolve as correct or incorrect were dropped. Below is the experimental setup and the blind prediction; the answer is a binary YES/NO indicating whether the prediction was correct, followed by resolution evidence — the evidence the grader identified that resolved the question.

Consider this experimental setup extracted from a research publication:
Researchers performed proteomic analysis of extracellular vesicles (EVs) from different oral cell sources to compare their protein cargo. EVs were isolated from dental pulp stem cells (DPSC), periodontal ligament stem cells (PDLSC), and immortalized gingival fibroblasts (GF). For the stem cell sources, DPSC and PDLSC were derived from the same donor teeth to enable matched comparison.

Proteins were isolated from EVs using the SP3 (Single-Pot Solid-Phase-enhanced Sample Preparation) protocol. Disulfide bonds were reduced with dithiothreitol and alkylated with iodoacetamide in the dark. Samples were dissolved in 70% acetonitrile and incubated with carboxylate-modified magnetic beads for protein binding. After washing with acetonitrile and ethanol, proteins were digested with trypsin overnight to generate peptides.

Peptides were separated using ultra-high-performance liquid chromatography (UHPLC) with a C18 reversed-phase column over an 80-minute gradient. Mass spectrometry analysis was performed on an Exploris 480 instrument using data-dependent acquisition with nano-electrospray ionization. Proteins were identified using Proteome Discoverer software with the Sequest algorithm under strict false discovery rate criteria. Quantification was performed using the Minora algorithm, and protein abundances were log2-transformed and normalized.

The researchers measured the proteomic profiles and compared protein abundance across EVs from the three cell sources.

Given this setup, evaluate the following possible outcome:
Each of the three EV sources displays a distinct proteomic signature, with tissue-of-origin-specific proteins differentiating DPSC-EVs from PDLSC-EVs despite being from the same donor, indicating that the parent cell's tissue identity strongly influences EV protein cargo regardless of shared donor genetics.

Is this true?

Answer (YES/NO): NO